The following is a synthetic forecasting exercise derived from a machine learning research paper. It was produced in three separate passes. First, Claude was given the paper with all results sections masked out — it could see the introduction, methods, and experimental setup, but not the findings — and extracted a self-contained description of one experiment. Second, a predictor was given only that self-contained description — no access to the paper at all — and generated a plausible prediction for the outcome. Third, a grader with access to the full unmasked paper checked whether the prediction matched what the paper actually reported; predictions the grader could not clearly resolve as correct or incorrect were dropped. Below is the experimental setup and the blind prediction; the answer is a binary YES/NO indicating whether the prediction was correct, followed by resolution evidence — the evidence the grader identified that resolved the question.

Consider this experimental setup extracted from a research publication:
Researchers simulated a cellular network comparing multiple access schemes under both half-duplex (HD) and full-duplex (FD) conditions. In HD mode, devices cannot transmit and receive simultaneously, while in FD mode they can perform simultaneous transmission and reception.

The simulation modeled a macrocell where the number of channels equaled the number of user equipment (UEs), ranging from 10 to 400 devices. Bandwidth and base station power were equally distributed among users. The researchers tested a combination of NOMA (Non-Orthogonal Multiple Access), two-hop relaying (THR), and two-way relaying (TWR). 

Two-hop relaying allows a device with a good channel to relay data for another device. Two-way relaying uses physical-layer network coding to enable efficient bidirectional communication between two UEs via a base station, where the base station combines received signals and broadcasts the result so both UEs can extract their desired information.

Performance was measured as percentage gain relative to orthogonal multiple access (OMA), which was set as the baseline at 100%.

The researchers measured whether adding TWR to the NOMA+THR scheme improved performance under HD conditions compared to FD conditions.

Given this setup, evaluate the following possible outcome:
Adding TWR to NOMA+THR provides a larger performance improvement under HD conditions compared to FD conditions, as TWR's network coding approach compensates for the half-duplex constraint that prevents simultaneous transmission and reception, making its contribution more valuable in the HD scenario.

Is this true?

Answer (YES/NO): NO